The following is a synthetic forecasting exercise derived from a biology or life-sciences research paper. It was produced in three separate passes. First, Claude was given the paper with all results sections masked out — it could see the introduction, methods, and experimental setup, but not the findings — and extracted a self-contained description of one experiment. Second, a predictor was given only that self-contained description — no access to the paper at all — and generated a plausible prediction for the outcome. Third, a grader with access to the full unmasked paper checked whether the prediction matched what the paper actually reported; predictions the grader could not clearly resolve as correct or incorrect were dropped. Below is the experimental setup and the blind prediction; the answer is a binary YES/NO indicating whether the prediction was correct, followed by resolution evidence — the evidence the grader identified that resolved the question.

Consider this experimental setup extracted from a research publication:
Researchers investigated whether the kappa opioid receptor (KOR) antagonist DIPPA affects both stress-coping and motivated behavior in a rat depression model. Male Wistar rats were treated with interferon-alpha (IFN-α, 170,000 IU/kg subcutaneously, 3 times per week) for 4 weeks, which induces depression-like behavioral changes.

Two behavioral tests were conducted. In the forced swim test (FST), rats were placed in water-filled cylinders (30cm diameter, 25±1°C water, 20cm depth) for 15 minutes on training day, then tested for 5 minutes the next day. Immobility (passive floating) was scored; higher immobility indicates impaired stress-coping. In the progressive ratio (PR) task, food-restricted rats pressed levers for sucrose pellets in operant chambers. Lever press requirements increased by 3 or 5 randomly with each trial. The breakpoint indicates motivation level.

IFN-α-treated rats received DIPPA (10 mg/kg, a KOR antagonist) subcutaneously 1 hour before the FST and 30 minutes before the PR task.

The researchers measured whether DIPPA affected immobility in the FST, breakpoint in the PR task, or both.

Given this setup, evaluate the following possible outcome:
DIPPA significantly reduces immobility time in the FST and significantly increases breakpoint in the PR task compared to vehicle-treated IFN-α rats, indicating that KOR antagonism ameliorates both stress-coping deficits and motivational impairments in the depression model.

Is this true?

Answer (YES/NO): NO